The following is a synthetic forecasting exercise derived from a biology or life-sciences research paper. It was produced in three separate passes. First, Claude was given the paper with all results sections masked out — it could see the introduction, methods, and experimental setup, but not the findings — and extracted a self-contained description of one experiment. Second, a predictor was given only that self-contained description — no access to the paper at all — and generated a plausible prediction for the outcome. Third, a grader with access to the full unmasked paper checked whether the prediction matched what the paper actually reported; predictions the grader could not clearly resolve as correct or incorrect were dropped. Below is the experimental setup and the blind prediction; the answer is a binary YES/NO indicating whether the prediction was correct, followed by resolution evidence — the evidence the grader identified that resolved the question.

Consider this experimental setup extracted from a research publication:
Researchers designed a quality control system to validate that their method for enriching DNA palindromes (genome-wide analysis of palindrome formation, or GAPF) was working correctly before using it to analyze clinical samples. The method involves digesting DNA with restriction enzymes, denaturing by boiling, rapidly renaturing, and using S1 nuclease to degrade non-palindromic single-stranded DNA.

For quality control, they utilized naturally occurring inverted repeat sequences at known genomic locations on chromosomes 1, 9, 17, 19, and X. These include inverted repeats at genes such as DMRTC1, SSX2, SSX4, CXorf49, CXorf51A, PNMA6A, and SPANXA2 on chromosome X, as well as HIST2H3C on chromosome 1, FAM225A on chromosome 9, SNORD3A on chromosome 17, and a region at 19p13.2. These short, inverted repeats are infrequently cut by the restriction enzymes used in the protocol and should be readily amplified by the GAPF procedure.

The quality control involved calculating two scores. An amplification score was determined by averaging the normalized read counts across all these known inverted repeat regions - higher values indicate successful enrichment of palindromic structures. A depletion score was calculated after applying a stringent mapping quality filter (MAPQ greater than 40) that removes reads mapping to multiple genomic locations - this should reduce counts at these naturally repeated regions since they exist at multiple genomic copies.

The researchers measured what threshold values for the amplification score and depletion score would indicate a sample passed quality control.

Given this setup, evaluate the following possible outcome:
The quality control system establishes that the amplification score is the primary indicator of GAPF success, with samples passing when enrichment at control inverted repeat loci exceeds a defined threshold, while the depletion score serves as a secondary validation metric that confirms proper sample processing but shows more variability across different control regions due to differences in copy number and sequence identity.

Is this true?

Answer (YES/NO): NO